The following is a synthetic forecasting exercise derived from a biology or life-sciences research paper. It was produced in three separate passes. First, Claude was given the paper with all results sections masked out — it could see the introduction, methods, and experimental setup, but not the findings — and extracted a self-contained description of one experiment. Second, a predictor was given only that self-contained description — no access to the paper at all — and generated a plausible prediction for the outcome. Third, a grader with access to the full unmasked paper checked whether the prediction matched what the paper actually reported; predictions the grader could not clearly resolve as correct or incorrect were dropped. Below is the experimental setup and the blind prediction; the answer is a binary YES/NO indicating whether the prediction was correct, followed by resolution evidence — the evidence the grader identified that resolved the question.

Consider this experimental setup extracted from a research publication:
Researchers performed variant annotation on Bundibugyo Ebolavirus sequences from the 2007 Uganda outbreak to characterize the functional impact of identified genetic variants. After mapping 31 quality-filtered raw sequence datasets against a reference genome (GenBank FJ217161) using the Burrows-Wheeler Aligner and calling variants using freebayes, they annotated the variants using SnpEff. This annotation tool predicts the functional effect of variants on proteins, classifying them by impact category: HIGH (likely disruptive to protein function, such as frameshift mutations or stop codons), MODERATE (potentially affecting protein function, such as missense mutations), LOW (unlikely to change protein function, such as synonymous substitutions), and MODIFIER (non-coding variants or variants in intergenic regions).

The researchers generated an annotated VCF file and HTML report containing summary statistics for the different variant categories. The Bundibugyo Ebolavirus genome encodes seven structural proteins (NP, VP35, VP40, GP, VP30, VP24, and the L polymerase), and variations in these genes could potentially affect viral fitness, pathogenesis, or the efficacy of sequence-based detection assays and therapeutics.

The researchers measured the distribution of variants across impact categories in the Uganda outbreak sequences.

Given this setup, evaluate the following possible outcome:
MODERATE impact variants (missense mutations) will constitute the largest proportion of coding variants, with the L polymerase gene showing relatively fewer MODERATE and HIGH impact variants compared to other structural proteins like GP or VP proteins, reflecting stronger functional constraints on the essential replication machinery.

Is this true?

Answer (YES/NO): NO